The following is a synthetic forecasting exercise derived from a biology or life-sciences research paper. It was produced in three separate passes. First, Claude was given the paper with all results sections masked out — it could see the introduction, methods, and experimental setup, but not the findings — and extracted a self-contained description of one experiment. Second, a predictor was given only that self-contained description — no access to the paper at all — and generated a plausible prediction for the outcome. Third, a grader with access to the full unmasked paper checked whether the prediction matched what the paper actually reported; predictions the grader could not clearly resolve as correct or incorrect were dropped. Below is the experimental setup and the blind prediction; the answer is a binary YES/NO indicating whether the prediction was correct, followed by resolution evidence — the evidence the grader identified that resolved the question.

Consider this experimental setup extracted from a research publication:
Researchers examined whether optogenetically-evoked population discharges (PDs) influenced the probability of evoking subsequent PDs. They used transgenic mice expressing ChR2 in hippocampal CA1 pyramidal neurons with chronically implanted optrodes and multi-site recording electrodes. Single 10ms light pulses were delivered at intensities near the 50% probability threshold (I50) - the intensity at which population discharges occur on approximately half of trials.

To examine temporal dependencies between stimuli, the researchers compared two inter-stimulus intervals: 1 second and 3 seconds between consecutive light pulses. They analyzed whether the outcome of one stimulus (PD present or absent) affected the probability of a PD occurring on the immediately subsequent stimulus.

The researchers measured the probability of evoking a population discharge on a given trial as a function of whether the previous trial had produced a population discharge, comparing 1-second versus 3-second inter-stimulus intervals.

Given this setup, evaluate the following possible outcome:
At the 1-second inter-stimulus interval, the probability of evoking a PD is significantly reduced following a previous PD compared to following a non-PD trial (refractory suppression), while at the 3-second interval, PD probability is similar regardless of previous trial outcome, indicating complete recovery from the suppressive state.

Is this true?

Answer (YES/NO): YES